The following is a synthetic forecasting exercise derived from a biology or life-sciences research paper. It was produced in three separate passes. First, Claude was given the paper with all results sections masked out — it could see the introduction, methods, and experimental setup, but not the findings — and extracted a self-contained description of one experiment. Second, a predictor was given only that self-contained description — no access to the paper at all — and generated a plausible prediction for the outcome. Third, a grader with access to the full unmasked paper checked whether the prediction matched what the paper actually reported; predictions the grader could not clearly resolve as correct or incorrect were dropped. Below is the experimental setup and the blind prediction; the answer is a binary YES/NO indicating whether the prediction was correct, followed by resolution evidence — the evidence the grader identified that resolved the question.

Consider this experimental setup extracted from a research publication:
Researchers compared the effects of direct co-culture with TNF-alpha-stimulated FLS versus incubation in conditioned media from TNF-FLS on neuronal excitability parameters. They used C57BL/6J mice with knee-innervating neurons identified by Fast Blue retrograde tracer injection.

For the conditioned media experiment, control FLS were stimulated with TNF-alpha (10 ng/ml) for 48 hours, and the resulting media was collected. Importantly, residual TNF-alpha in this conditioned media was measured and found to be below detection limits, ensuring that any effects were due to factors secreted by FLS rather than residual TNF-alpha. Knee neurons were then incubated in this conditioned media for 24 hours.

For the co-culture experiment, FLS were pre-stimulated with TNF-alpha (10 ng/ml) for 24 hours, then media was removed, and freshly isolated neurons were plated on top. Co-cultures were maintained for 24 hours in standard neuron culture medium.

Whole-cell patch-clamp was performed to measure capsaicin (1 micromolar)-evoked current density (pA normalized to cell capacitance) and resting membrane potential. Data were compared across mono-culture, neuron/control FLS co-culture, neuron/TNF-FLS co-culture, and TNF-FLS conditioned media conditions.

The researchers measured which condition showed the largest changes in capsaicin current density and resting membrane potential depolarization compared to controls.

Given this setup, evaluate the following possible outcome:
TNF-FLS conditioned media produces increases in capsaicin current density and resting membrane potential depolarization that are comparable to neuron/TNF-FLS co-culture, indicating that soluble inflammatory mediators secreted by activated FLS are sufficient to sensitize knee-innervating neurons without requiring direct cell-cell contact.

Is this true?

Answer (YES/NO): NO